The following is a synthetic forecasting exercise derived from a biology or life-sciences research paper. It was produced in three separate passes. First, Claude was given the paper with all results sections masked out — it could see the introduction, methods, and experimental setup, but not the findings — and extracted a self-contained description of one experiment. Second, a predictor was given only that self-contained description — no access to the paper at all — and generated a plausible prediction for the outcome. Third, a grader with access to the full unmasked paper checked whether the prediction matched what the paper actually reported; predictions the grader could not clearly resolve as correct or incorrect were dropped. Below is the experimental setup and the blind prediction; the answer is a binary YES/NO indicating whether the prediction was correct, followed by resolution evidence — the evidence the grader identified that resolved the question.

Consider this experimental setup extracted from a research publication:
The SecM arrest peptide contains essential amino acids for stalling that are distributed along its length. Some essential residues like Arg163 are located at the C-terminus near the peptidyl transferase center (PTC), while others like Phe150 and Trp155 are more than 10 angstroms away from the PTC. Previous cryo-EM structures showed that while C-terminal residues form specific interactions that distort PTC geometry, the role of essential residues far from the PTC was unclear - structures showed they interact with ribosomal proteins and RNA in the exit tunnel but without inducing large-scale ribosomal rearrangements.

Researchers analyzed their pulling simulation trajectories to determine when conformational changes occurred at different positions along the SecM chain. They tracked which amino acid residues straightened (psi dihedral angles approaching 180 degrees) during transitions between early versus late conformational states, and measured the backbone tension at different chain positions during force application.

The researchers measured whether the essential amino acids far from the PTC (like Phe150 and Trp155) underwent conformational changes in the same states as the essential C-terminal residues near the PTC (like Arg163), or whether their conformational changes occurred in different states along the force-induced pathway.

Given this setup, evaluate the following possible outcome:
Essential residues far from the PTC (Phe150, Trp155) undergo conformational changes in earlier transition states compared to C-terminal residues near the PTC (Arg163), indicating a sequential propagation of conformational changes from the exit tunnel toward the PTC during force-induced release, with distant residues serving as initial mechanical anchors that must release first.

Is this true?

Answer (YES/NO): YES